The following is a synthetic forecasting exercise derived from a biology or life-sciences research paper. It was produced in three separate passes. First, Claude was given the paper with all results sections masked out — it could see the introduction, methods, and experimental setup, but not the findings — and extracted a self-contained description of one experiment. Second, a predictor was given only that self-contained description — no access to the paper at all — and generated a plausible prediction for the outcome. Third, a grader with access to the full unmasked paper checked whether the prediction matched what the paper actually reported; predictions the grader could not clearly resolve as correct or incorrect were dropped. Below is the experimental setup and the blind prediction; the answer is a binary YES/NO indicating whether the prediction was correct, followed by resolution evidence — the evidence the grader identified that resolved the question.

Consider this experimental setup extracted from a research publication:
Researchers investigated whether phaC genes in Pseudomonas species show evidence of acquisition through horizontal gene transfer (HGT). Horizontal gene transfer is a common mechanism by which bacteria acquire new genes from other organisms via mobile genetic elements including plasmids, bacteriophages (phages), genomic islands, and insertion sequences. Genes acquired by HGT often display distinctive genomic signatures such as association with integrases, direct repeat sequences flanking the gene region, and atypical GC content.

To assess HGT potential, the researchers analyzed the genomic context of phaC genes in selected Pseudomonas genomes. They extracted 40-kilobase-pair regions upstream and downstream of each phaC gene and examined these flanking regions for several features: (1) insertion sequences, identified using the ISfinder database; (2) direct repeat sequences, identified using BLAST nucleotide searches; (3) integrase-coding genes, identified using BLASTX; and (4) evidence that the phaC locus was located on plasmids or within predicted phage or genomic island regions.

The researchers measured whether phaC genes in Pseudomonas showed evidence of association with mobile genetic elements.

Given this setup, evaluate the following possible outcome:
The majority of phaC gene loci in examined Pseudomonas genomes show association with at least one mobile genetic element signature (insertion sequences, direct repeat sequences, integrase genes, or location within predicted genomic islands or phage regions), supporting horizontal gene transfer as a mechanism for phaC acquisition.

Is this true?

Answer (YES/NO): NO